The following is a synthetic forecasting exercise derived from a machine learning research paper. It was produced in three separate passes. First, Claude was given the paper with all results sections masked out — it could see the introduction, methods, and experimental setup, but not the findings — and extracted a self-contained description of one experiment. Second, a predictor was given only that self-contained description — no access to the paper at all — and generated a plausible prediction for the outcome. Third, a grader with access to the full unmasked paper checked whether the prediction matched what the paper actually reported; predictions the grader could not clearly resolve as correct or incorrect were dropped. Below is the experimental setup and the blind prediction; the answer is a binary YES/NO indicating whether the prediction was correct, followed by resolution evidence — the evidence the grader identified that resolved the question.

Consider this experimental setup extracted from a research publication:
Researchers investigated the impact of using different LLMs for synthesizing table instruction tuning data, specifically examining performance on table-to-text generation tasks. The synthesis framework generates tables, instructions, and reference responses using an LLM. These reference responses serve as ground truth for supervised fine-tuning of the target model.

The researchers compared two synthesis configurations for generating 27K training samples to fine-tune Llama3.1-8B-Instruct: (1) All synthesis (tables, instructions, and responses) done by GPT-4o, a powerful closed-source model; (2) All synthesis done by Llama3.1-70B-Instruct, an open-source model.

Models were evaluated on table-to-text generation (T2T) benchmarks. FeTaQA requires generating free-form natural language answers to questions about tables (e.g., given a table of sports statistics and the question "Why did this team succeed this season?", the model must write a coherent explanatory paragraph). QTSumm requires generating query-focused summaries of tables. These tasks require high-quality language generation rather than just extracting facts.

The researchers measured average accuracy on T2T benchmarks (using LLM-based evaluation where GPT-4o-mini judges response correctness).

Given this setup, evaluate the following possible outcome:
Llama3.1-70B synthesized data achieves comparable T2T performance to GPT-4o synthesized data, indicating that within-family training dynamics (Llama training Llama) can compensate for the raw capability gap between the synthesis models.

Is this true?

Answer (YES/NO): YES